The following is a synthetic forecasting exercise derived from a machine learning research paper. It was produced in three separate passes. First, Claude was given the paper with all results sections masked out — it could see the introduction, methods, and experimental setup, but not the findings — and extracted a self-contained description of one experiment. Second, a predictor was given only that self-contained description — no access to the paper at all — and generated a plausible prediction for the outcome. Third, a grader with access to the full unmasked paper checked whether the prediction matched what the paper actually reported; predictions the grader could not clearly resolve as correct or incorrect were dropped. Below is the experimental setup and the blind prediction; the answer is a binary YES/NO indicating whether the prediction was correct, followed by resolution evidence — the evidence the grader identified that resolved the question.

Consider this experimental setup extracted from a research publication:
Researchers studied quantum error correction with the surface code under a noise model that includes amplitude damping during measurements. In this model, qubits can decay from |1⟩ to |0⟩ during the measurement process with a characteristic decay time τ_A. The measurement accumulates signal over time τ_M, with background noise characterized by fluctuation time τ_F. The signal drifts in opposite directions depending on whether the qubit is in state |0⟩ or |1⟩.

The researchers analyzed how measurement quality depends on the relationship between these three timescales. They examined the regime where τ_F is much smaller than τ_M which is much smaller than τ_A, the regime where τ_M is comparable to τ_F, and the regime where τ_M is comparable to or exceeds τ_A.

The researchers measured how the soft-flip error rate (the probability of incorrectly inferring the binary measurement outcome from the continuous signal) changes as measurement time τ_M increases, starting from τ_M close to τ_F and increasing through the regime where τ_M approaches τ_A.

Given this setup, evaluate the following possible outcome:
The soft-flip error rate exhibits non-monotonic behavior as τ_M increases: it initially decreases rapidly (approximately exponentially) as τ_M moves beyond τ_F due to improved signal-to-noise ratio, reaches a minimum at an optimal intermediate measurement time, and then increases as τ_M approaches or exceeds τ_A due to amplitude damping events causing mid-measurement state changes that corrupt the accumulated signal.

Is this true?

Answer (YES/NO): YES